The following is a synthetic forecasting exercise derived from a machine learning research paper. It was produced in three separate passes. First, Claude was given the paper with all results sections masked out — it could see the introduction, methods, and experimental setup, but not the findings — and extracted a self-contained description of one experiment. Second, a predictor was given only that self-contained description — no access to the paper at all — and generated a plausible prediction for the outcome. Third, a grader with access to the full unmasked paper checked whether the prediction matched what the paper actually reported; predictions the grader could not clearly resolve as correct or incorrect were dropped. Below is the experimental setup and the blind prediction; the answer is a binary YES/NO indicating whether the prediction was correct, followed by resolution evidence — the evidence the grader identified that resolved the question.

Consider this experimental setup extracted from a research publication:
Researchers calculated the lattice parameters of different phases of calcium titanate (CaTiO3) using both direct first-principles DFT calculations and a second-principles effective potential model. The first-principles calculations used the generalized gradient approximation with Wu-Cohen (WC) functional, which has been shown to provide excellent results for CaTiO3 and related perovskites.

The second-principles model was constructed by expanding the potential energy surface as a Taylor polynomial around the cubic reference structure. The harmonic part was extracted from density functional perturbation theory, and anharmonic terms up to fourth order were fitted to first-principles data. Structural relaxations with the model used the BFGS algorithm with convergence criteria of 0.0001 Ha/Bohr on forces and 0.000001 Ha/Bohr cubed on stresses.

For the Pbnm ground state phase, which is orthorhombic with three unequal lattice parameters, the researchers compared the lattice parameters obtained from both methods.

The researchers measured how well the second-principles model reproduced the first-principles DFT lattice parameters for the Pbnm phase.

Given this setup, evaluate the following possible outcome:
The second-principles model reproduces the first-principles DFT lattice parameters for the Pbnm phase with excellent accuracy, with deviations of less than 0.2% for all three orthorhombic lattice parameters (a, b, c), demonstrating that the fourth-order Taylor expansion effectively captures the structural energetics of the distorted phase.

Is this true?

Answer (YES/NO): NO